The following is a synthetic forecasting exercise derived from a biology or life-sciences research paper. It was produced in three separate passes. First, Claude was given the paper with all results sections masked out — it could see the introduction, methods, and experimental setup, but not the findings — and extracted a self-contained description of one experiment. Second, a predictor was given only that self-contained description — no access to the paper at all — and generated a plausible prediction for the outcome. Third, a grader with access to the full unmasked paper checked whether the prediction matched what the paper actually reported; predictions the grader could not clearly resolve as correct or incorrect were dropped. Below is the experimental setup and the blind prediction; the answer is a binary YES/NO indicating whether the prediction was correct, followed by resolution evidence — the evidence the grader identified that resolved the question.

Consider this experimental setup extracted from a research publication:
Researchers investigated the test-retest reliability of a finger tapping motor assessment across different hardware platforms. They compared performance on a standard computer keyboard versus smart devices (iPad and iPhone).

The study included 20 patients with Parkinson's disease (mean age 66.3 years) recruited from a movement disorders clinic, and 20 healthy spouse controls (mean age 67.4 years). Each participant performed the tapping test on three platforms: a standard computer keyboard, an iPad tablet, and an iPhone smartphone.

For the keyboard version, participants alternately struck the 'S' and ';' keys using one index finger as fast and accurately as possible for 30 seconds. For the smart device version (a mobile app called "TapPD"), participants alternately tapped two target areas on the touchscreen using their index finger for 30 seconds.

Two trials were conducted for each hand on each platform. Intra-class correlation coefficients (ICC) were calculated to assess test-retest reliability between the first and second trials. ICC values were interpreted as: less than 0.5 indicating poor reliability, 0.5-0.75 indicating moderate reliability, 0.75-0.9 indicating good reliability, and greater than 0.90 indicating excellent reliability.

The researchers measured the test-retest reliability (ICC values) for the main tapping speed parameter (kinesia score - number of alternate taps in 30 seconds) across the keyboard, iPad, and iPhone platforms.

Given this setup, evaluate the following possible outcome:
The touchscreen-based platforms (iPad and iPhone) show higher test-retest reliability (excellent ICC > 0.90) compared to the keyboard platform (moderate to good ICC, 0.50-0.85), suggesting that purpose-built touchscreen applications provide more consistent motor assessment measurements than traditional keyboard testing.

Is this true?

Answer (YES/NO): NO